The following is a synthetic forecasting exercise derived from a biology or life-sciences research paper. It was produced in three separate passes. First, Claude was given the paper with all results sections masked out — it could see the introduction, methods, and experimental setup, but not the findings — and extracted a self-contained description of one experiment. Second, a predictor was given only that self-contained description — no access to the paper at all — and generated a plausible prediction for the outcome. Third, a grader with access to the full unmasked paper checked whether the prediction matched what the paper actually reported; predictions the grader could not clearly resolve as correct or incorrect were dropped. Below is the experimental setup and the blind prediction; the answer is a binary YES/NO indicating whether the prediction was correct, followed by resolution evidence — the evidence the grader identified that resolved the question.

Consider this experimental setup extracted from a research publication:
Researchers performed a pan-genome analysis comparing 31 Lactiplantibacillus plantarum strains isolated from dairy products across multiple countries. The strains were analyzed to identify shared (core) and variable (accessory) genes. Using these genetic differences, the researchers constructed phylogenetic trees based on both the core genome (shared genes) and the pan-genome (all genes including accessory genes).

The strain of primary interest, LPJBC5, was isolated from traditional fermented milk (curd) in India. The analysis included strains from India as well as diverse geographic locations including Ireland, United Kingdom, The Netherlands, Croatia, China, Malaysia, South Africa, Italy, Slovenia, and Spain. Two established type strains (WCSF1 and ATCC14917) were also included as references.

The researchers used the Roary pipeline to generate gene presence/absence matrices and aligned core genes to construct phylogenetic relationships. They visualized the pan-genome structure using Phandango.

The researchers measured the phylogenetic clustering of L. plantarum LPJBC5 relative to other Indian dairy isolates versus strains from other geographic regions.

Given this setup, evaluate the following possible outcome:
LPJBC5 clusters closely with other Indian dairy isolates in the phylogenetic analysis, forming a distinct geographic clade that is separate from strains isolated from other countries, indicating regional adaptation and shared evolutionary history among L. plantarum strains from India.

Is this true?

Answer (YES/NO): NO